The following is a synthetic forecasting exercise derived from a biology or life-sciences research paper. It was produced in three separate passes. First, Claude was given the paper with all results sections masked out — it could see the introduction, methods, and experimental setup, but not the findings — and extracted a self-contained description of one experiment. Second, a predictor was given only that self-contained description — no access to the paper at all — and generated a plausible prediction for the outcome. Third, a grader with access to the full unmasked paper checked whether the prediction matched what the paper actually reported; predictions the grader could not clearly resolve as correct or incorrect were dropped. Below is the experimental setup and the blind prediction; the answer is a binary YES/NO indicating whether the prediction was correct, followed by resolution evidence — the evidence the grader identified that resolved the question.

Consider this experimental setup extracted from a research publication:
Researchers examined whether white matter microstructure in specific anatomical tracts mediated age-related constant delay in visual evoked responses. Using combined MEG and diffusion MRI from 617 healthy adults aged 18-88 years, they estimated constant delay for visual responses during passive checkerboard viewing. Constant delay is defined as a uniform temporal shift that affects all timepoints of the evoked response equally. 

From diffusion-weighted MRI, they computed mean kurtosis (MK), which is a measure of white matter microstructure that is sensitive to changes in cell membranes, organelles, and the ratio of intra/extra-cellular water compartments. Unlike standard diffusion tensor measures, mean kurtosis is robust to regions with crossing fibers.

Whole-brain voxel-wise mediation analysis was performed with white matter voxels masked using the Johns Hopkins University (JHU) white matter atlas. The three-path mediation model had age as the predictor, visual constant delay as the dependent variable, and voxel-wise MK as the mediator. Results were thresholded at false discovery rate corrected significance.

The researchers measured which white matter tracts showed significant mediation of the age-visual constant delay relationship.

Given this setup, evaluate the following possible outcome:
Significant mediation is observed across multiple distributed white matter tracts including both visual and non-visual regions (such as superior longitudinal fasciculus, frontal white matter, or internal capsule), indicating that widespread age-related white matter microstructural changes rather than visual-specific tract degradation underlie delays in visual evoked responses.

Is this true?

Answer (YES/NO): NO